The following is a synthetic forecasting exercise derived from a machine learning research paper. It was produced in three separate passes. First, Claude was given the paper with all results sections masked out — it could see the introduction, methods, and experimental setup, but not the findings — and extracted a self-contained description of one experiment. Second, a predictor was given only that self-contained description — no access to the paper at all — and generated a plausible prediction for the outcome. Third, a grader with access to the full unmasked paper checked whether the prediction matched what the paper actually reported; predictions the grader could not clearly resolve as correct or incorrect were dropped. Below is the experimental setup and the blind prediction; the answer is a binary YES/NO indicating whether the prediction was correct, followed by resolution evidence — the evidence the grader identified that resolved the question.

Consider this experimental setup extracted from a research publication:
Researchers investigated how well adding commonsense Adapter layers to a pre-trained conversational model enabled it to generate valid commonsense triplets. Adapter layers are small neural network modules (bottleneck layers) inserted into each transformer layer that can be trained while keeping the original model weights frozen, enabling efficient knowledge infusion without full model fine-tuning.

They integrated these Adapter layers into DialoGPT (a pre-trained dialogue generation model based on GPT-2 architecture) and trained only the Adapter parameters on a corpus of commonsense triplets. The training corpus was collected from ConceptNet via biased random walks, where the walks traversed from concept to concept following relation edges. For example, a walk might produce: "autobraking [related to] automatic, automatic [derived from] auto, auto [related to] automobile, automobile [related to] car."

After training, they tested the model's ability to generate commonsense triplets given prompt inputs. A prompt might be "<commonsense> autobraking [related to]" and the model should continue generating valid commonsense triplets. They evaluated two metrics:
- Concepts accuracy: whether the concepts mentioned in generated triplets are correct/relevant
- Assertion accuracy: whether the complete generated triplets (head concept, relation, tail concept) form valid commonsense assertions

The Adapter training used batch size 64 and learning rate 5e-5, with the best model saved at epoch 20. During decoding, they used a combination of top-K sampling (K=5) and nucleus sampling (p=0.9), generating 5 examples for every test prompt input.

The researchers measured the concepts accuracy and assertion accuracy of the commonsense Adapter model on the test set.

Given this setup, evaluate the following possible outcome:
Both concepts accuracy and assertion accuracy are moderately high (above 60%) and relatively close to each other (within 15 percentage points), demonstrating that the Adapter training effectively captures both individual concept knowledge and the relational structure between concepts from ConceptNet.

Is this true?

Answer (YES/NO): NO